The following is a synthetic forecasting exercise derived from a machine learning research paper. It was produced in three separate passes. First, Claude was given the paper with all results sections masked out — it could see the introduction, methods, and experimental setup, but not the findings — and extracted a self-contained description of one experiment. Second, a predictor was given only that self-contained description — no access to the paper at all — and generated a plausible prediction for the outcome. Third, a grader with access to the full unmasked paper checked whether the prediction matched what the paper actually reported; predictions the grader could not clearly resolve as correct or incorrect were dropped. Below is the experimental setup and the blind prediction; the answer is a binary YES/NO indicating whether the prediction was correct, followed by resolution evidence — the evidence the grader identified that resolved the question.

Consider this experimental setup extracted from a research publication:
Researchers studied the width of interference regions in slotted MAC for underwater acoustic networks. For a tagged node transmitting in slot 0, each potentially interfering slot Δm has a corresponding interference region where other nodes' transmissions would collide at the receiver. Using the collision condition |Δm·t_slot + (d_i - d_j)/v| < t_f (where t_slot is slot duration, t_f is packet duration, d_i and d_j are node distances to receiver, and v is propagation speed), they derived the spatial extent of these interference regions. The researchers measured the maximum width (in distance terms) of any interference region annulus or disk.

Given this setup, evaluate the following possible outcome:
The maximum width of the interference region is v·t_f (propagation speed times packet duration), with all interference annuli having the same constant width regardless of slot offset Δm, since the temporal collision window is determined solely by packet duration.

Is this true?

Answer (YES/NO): NO